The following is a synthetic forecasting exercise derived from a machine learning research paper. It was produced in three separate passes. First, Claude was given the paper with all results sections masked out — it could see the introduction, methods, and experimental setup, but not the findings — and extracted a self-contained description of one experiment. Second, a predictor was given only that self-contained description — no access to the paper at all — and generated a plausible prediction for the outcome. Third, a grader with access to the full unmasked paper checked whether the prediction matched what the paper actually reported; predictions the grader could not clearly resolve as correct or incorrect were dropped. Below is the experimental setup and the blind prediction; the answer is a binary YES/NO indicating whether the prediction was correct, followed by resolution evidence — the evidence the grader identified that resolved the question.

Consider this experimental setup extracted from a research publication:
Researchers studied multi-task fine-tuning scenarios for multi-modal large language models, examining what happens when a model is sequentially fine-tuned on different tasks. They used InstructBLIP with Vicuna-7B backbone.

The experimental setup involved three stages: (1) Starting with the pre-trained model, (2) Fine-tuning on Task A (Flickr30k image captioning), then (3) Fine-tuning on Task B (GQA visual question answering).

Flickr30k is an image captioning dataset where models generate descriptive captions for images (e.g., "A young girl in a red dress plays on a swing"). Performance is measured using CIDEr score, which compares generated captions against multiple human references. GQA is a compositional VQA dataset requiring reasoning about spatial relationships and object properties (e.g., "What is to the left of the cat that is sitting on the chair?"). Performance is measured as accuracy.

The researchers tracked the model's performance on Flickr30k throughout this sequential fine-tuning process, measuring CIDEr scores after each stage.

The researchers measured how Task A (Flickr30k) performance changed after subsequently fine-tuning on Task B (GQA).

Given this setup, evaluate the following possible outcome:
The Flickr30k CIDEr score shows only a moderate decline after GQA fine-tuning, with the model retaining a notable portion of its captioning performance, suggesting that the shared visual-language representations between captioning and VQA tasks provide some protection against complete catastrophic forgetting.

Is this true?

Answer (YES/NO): NO